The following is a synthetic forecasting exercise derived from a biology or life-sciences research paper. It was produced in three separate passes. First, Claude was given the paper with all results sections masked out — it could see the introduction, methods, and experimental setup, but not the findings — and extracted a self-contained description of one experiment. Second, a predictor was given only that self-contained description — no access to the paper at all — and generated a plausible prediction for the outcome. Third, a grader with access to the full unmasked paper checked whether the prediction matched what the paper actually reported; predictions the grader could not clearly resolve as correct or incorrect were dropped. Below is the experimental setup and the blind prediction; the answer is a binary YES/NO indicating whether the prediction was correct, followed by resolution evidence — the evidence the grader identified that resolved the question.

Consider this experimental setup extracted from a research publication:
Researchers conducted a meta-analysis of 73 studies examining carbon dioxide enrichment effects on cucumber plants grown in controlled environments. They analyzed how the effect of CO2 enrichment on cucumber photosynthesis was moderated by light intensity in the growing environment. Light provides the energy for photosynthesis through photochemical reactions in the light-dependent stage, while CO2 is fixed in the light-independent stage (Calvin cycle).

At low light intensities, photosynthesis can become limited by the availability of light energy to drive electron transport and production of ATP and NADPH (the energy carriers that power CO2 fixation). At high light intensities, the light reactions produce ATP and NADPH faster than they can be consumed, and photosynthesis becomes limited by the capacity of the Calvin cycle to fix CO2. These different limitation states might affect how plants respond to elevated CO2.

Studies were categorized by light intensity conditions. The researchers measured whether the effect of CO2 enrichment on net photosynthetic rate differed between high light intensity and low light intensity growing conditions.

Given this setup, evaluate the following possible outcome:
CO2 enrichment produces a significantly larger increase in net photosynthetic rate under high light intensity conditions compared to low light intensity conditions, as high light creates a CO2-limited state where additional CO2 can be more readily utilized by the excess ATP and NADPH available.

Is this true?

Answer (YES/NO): YES